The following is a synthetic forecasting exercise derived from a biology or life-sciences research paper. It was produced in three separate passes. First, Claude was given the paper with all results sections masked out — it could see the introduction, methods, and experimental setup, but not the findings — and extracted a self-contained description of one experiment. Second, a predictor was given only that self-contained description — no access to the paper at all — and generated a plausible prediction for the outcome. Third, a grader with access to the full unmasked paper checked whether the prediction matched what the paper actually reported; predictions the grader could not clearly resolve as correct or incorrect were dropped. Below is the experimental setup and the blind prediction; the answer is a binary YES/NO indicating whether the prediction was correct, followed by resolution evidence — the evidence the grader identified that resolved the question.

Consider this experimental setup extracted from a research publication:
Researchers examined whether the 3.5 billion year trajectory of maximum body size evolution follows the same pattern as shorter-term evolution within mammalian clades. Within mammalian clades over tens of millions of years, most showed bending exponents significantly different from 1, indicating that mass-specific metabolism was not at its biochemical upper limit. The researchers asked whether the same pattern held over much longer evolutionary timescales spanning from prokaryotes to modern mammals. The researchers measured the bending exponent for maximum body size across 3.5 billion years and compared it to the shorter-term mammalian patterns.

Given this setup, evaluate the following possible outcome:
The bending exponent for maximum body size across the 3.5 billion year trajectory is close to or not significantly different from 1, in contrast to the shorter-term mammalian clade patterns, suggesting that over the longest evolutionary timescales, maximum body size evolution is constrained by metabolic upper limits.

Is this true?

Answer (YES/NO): YES